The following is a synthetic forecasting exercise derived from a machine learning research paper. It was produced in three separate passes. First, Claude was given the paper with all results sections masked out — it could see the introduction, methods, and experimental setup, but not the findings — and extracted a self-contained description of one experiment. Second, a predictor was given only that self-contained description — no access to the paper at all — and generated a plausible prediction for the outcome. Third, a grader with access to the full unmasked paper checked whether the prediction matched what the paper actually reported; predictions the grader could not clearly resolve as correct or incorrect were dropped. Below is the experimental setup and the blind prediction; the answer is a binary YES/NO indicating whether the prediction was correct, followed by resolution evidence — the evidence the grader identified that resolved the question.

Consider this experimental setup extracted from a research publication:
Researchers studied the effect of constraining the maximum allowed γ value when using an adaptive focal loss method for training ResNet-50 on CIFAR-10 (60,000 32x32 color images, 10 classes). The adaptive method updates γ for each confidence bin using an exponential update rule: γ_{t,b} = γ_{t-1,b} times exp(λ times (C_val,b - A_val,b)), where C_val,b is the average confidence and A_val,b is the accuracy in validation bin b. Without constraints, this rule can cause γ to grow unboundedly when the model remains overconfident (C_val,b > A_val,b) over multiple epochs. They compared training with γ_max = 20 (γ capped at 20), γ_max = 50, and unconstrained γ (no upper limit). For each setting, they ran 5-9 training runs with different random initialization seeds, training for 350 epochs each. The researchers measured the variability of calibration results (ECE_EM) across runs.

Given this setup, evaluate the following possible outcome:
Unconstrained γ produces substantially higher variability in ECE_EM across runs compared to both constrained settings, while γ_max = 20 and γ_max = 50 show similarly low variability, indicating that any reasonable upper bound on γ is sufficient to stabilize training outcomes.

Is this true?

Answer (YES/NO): NO